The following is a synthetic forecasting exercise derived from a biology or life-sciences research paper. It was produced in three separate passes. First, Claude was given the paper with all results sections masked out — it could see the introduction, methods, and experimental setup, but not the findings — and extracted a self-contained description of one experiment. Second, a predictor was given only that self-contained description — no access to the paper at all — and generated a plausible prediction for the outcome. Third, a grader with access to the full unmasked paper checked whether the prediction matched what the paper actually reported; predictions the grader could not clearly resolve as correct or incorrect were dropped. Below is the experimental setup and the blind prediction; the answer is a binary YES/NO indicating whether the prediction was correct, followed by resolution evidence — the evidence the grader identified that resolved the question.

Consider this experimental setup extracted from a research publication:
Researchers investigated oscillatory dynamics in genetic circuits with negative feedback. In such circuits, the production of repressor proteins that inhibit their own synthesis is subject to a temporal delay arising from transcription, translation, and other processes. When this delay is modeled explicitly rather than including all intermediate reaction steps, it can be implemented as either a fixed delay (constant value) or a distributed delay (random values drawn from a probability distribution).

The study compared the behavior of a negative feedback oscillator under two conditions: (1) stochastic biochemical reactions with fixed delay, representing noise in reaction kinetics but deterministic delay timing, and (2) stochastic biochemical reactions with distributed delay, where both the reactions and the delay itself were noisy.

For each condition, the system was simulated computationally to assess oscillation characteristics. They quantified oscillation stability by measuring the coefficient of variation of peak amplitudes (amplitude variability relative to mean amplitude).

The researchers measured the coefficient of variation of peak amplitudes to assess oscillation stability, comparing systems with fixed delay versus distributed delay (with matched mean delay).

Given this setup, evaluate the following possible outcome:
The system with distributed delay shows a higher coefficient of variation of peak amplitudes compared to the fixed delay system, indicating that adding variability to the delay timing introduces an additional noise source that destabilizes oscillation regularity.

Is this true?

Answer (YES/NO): NO